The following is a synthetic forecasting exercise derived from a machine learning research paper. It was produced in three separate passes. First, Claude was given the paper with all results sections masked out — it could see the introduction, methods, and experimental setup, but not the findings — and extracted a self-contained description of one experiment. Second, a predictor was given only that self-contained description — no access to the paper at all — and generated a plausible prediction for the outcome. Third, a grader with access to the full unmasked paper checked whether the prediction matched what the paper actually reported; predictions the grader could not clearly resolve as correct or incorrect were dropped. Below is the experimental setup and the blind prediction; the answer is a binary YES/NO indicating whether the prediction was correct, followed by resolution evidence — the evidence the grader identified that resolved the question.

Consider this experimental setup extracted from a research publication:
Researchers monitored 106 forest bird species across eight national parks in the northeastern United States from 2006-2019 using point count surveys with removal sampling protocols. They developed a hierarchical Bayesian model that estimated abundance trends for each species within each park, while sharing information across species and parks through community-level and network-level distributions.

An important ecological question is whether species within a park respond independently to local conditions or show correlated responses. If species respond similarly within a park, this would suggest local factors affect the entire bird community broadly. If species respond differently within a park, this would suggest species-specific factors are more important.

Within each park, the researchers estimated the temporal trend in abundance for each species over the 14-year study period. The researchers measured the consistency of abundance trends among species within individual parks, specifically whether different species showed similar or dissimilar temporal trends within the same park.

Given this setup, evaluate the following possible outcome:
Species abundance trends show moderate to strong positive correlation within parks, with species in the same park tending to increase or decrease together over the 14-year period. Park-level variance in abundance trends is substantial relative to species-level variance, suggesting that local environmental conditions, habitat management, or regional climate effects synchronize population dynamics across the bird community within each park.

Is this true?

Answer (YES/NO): YES